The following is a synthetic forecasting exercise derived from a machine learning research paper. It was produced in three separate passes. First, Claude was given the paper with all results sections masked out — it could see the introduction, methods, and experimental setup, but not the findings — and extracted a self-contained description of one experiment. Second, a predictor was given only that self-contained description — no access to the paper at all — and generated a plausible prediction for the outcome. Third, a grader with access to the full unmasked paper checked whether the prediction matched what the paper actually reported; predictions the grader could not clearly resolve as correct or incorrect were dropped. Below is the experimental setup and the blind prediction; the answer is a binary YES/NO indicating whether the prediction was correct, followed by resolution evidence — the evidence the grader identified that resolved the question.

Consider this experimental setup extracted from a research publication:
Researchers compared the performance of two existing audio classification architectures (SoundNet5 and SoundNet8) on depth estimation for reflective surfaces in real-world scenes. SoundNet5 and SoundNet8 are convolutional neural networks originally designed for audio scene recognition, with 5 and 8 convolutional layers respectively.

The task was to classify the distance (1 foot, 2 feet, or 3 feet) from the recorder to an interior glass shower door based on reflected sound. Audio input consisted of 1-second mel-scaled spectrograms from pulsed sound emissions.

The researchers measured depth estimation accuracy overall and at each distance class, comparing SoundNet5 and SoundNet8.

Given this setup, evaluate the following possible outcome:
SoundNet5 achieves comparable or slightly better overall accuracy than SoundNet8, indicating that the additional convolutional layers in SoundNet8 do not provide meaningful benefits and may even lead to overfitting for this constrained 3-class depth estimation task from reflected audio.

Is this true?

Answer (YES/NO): NO